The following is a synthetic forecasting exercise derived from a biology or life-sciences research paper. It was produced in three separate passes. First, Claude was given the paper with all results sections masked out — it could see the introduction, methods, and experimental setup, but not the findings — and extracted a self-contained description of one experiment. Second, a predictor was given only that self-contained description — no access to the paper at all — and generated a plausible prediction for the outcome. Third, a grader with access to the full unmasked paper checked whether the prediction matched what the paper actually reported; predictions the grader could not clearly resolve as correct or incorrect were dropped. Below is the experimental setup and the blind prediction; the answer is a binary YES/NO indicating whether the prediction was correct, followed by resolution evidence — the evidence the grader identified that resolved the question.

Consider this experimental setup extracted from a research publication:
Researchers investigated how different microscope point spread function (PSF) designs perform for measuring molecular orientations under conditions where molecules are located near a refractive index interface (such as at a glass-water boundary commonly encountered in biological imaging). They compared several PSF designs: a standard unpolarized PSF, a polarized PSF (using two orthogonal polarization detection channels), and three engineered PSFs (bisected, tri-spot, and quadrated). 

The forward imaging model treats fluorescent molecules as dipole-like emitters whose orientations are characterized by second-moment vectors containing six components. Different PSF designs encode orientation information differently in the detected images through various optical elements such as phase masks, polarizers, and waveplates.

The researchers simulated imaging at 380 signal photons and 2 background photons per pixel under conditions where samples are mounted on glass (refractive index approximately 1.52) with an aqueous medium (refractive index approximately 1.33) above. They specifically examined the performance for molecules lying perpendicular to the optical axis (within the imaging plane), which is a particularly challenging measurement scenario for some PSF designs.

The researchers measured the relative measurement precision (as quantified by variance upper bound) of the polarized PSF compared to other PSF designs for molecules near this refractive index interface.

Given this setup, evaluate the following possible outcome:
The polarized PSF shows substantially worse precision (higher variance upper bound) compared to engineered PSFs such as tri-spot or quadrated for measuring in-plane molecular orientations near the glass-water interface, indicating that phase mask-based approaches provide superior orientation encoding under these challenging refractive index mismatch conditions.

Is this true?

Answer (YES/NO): NO